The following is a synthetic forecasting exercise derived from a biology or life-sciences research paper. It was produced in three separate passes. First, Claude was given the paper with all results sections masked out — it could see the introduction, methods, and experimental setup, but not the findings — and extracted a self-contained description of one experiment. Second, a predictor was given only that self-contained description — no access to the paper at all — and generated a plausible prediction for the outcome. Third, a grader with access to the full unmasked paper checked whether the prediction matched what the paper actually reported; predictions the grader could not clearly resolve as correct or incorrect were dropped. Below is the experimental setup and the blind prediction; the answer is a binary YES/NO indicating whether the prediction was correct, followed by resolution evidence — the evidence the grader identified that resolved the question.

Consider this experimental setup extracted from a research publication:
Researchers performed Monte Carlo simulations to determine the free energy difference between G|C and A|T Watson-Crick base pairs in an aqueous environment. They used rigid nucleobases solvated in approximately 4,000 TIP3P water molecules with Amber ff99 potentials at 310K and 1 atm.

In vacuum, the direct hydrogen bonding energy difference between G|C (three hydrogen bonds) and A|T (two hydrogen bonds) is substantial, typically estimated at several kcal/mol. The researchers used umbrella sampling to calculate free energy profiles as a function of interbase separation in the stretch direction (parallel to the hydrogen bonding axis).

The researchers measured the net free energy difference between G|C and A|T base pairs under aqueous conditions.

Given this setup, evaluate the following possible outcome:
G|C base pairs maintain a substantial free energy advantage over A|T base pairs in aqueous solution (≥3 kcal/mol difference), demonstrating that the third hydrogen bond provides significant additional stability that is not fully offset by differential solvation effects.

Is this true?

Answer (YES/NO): NO